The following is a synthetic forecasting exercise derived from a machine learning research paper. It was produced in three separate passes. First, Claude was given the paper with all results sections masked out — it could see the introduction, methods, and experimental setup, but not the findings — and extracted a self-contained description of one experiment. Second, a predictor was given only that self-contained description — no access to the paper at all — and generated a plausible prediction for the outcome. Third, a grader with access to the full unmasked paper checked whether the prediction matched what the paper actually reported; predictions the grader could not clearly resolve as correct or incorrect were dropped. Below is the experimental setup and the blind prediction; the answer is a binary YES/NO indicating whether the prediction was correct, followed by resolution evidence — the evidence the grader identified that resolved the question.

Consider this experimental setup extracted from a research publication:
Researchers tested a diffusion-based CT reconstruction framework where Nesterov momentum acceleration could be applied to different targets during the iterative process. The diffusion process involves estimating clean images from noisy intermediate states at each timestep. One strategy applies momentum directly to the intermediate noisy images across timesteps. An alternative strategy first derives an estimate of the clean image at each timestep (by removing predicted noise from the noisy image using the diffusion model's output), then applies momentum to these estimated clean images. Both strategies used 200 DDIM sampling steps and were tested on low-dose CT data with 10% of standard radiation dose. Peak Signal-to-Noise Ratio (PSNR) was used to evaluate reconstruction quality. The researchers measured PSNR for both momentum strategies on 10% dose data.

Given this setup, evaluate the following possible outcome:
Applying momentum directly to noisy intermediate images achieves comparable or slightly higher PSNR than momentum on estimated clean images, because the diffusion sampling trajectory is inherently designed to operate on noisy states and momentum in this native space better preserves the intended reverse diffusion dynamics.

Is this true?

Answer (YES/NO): YES